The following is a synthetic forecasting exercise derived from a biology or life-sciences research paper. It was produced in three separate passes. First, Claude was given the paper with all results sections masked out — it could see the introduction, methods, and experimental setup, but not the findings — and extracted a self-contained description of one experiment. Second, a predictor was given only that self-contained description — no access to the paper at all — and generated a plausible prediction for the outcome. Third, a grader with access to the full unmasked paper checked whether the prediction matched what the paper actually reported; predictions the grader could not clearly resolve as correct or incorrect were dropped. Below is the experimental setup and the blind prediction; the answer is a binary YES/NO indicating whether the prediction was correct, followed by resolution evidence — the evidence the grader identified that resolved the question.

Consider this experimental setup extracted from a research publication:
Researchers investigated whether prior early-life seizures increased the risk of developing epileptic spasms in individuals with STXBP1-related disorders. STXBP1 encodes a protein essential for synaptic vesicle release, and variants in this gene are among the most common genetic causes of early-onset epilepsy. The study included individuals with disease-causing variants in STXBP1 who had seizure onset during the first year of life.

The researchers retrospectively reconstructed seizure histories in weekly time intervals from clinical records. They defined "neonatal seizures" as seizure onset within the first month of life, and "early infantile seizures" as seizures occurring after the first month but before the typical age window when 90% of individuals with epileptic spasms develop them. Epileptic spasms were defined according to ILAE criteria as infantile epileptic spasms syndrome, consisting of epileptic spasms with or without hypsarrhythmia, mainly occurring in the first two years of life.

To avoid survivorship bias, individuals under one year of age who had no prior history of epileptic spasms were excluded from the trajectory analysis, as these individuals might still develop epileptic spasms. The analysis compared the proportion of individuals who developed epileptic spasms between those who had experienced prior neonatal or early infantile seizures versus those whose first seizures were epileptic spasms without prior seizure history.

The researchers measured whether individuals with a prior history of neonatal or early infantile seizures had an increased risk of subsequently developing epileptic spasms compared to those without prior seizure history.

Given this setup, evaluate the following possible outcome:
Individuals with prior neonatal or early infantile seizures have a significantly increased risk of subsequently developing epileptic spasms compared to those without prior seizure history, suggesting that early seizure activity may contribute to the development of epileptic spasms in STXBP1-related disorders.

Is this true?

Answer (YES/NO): NO